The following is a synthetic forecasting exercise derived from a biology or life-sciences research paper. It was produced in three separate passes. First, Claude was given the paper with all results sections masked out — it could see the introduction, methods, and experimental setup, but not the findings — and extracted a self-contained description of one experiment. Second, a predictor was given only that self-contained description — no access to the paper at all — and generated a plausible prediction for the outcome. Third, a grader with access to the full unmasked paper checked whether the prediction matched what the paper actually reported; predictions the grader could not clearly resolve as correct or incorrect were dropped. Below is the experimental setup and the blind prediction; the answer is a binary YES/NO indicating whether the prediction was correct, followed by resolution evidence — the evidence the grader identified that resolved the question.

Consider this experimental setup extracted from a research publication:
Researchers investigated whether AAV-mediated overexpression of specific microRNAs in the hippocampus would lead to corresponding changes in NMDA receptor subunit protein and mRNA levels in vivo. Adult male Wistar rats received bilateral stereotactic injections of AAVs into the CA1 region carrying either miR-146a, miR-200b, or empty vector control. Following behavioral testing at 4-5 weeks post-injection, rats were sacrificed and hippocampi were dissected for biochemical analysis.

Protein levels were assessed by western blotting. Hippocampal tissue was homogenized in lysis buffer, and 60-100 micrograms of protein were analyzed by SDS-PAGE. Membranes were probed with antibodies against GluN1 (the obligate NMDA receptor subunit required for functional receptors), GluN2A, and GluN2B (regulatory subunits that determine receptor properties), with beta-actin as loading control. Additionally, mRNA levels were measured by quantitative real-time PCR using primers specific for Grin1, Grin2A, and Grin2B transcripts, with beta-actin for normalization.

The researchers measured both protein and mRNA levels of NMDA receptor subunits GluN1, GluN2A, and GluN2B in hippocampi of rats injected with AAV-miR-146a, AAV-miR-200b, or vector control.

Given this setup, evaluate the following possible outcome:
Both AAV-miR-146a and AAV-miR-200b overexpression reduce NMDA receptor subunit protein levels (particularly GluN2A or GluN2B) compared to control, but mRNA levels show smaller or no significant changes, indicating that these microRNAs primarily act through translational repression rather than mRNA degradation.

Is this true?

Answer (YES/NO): YES